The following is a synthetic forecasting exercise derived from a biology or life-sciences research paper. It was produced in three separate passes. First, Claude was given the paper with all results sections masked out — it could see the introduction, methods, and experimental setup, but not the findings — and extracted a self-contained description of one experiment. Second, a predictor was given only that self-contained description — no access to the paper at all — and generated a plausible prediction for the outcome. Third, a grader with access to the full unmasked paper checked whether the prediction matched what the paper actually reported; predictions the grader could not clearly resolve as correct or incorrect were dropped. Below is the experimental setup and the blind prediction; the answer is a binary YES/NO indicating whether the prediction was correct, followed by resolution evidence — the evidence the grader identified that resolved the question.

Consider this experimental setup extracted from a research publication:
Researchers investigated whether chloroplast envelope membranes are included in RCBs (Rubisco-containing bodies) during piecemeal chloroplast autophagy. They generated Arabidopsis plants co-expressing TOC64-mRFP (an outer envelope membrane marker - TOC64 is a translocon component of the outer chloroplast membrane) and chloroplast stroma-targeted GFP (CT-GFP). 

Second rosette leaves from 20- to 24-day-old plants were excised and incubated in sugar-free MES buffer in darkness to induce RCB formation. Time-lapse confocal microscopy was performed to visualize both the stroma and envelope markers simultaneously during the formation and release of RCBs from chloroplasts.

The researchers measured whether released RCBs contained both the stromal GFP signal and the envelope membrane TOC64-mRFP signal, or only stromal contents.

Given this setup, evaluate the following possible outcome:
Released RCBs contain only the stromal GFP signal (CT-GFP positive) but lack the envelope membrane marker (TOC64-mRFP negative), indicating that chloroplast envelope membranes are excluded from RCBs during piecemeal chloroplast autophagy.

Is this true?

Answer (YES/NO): NO